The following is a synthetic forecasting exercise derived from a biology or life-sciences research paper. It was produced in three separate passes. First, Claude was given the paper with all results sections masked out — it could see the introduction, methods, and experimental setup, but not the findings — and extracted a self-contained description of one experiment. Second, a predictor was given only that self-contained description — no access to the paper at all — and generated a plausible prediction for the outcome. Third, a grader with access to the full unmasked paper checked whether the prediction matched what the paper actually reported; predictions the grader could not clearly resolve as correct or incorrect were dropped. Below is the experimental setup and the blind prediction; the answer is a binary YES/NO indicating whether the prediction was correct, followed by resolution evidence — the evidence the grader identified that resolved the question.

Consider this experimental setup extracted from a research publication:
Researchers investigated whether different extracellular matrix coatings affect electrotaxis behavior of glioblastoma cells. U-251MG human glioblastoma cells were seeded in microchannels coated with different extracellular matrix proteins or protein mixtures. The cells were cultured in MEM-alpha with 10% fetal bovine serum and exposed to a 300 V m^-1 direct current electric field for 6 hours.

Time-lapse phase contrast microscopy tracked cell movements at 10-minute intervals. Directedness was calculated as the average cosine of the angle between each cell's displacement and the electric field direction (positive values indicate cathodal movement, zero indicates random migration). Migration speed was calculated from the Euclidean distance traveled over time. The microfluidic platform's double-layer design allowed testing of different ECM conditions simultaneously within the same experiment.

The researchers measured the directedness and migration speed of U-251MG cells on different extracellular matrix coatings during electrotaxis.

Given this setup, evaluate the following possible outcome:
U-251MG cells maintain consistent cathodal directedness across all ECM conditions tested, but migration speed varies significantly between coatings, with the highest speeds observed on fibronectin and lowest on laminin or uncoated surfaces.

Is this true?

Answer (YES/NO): NO